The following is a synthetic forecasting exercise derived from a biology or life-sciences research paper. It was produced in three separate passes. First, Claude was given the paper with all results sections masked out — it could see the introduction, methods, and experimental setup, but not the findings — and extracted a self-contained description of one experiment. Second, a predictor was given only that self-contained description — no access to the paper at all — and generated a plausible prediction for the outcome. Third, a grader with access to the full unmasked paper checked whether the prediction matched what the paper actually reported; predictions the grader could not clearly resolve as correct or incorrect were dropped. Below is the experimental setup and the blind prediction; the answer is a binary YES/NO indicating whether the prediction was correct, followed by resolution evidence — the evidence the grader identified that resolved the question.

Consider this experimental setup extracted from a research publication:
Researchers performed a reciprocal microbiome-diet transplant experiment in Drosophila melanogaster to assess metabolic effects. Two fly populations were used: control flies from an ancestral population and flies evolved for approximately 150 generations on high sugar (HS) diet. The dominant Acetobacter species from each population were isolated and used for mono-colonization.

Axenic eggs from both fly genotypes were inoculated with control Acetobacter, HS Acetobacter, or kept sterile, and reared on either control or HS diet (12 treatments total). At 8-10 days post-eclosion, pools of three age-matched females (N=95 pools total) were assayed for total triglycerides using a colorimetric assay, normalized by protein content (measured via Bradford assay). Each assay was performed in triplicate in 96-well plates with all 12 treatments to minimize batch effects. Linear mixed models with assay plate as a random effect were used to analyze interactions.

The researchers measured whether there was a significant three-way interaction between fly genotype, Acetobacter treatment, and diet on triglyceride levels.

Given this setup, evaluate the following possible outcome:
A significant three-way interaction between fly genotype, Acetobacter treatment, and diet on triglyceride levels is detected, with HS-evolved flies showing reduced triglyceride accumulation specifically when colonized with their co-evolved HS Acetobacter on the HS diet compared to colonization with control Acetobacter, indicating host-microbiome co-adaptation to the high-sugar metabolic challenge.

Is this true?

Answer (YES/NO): NO